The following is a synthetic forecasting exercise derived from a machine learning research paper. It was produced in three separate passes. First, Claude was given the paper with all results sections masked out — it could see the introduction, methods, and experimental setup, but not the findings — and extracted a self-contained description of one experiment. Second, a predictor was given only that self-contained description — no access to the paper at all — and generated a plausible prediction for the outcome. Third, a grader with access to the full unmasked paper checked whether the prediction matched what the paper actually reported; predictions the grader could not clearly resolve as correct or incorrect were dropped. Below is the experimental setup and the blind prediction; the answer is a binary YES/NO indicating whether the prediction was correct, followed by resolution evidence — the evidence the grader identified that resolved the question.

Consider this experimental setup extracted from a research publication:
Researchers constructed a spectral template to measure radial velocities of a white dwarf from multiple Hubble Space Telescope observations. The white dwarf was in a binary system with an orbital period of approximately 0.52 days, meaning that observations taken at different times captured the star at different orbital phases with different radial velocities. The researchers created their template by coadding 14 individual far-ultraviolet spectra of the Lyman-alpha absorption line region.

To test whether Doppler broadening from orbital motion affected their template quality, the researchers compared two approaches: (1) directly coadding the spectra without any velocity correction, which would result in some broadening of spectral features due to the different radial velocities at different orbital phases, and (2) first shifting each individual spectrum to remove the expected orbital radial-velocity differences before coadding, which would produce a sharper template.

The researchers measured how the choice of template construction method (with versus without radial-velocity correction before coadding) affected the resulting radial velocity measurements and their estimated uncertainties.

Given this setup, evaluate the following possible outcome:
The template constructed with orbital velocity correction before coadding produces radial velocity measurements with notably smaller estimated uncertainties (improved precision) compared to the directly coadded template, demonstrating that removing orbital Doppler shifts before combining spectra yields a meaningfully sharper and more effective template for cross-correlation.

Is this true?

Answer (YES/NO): NO